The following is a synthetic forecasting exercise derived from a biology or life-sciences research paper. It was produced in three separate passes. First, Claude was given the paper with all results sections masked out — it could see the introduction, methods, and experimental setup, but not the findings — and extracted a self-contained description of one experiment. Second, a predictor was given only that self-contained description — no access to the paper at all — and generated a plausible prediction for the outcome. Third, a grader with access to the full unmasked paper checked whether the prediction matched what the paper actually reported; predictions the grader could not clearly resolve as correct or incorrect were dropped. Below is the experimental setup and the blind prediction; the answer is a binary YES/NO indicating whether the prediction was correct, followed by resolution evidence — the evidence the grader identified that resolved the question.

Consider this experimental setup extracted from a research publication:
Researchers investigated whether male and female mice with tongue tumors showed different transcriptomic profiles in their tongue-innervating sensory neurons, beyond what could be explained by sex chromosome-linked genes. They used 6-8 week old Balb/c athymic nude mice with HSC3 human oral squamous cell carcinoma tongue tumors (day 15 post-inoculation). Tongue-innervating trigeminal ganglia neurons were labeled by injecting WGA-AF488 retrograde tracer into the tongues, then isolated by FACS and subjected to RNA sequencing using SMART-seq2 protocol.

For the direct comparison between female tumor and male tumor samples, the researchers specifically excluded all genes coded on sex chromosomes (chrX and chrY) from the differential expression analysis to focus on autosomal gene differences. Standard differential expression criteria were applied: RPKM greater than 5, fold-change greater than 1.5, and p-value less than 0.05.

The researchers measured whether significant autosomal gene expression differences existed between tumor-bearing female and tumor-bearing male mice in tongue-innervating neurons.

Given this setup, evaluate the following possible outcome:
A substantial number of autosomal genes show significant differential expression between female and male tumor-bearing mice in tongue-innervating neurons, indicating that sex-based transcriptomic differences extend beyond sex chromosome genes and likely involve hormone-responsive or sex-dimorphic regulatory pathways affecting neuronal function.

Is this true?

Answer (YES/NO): YES